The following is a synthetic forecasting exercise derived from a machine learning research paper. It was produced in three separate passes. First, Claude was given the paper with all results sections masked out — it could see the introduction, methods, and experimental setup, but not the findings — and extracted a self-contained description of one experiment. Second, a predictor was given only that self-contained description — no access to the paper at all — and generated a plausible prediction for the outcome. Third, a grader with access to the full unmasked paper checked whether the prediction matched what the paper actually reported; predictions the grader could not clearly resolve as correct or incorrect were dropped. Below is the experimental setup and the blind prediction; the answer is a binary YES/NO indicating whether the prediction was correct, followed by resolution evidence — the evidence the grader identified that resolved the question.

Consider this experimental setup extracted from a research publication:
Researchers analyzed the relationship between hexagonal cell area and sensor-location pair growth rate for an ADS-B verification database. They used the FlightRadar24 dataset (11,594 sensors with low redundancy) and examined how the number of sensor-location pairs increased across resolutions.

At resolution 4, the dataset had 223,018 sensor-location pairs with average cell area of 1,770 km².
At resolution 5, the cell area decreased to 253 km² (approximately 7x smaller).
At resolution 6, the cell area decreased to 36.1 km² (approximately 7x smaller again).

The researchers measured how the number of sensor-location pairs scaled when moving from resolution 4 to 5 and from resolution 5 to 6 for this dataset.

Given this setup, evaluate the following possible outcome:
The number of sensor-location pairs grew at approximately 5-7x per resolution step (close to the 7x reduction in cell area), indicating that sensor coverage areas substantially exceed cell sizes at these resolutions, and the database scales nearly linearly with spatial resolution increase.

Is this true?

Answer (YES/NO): NO